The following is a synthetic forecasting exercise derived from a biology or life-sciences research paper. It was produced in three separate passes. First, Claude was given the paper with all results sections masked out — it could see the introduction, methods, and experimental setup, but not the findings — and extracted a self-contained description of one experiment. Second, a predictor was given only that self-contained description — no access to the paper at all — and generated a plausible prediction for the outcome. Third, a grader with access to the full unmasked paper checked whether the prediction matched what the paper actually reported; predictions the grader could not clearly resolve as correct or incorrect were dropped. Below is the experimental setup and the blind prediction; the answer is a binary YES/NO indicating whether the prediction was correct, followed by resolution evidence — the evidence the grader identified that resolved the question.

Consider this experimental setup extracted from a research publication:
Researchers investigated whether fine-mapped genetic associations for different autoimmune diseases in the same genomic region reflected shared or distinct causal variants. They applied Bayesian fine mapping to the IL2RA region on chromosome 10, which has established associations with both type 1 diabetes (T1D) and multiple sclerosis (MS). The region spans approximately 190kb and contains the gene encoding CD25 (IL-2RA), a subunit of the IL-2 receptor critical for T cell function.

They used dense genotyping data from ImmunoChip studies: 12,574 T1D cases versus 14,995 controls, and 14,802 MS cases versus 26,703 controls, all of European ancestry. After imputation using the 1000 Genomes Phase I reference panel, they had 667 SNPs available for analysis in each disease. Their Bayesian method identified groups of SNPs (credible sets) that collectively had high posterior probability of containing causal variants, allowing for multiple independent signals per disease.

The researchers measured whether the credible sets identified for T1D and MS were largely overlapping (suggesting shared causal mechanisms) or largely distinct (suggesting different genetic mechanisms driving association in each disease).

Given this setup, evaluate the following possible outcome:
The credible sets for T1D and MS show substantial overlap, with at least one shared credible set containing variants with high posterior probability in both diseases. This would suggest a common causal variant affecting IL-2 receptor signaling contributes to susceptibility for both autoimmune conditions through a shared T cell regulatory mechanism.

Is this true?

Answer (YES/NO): NO